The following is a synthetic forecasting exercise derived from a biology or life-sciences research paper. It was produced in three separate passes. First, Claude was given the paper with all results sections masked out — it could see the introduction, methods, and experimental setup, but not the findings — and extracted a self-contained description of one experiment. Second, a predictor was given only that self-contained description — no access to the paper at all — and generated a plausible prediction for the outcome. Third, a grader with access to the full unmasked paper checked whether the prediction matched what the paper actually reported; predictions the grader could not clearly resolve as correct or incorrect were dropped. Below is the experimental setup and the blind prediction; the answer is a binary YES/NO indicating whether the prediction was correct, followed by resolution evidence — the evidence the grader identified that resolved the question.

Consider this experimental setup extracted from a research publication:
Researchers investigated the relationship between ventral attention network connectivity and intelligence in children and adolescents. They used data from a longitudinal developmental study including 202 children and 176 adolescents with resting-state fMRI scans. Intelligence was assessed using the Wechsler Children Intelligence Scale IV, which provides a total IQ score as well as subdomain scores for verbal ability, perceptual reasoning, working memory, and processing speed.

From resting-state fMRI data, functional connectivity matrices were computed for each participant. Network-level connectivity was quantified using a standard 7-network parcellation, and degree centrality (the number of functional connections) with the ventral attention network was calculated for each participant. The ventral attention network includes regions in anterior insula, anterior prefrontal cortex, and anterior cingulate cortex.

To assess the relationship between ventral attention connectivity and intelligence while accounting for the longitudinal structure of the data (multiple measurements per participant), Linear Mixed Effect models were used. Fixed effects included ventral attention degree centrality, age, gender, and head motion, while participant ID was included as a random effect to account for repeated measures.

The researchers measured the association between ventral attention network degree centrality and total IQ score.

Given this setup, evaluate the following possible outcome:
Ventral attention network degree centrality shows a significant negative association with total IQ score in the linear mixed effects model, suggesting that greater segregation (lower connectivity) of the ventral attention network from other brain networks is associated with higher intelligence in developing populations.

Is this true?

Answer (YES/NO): YES